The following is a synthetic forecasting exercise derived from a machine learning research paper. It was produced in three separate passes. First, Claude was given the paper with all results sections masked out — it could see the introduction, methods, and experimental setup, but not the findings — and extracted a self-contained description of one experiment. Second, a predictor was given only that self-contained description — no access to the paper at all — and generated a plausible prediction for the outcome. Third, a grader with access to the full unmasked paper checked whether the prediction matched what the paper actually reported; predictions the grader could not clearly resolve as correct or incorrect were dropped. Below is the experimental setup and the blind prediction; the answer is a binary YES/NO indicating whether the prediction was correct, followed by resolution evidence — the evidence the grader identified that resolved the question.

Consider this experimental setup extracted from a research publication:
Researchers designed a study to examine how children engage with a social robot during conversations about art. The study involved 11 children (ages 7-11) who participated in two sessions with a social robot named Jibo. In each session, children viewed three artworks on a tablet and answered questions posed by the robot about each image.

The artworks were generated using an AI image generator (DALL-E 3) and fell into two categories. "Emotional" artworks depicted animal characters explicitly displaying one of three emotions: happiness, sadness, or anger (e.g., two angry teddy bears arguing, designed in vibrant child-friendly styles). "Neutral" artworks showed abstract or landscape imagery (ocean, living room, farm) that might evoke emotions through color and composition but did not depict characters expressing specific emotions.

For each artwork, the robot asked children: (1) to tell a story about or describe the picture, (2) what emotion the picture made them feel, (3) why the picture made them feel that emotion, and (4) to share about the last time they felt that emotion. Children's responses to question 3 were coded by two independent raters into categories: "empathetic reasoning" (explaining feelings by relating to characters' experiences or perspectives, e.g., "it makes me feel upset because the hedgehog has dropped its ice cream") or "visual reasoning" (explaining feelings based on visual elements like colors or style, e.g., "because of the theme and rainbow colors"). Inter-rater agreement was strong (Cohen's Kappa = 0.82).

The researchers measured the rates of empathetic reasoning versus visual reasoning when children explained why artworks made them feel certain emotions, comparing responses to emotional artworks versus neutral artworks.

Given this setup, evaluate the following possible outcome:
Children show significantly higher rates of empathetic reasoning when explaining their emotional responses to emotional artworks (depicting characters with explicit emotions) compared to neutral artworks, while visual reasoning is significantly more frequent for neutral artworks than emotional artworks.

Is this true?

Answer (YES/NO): YES